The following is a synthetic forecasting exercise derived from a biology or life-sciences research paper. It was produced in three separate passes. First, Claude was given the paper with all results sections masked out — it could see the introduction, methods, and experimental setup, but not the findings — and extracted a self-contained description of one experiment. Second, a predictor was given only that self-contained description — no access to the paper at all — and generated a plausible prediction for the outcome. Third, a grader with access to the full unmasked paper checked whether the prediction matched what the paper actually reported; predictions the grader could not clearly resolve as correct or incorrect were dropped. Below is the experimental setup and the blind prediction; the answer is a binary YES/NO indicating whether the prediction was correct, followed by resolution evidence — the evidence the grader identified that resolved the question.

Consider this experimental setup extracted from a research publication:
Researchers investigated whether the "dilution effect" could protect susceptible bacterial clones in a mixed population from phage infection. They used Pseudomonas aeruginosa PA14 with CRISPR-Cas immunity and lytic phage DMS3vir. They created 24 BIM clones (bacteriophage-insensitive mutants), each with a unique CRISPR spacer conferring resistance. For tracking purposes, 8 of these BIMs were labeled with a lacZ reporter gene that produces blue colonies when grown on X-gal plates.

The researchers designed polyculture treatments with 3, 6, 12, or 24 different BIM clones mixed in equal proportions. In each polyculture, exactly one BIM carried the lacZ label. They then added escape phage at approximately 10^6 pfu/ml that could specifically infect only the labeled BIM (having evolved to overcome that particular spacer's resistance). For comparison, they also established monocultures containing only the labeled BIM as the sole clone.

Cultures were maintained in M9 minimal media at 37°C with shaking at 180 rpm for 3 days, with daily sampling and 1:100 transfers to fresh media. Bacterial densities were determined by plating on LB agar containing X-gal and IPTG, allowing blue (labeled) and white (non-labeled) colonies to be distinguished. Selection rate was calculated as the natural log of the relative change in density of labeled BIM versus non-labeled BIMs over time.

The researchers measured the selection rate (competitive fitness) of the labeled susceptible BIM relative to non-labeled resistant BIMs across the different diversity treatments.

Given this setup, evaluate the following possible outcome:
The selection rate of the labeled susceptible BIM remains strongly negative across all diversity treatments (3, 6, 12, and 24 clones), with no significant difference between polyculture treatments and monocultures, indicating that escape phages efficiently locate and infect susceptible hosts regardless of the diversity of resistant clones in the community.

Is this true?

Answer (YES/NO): NO